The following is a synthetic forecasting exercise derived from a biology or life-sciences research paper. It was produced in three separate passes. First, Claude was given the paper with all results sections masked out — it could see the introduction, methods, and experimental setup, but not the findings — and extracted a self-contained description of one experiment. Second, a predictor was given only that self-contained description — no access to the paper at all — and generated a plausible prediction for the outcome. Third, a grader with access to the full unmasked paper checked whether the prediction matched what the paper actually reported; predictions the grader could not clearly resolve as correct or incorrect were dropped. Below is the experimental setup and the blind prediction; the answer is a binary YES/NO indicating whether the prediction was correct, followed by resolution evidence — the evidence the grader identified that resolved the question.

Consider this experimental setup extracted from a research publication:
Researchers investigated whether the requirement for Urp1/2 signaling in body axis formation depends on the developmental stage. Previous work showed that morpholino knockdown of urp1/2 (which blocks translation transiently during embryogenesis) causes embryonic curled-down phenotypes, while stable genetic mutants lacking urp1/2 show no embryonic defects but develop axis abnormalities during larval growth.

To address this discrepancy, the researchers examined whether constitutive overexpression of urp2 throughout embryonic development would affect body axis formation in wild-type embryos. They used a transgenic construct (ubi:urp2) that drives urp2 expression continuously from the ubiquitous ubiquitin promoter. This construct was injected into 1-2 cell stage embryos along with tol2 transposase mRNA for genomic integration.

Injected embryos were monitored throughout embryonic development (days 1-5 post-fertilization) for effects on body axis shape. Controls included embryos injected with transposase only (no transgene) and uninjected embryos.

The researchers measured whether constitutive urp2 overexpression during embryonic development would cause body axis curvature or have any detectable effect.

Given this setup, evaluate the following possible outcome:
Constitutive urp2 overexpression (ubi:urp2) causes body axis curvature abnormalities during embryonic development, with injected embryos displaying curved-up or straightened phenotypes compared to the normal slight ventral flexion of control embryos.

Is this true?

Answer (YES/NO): YES